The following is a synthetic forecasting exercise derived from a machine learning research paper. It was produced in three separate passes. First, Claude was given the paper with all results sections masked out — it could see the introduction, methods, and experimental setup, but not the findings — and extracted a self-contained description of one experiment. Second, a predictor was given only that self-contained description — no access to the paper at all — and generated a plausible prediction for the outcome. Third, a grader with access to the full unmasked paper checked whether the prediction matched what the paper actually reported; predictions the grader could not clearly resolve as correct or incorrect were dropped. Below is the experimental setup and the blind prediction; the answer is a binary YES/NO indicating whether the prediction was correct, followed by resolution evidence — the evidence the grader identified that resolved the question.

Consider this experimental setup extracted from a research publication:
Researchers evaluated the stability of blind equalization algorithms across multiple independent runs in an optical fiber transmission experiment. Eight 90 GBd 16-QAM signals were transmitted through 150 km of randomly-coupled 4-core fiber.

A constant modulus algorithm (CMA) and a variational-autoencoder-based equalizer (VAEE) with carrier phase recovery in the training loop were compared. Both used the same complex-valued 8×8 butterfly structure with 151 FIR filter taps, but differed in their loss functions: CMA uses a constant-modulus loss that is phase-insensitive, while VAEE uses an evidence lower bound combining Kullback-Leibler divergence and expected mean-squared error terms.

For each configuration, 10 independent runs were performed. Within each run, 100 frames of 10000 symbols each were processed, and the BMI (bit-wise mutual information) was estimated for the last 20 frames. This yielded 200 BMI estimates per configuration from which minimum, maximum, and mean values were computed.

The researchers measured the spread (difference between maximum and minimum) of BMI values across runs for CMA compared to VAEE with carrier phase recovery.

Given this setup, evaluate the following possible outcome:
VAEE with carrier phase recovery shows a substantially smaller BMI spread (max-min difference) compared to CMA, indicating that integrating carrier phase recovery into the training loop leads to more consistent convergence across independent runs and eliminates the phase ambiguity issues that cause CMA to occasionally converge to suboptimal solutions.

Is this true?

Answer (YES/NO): NO